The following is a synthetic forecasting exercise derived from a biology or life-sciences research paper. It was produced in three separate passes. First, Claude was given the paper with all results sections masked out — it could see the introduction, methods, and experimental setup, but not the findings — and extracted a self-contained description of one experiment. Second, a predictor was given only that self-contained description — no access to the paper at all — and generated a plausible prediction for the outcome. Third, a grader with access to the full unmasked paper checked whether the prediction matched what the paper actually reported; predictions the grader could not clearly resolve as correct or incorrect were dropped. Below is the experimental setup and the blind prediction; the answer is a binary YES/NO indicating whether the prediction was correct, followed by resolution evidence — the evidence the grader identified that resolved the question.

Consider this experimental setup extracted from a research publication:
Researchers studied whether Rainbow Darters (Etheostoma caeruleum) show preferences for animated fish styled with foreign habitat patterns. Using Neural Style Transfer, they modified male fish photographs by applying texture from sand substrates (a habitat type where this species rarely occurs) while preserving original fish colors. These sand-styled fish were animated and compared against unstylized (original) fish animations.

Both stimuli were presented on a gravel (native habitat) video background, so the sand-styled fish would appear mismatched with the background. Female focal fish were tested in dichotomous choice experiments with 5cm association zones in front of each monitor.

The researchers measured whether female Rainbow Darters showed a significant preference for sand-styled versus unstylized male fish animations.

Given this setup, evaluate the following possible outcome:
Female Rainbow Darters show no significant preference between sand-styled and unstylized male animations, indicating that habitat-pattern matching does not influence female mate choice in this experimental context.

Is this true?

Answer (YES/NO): YES